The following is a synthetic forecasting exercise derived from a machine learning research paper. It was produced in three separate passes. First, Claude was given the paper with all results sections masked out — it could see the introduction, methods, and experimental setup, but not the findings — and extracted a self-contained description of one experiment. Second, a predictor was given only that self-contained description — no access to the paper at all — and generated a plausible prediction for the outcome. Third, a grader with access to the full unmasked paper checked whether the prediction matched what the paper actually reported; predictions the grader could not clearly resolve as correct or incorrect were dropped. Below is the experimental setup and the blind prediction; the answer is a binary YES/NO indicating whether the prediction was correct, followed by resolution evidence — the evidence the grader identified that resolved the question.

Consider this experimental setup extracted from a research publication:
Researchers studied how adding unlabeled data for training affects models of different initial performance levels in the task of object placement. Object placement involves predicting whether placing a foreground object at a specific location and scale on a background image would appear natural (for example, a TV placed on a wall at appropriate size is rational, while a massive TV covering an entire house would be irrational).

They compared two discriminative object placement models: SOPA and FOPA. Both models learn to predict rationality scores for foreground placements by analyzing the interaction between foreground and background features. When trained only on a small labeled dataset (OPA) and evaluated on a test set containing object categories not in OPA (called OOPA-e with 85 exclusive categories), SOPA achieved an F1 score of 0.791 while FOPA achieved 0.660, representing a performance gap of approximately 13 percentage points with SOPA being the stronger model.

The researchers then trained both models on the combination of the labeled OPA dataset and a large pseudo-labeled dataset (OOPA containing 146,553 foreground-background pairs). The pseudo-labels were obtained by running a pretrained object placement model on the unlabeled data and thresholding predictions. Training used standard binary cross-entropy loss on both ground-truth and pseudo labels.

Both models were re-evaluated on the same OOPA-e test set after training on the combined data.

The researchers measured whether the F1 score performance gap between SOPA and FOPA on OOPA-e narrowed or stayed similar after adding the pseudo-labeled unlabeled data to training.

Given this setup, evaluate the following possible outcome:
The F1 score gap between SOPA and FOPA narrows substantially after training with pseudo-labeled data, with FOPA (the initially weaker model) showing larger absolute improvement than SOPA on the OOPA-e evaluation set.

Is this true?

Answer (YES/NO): YES